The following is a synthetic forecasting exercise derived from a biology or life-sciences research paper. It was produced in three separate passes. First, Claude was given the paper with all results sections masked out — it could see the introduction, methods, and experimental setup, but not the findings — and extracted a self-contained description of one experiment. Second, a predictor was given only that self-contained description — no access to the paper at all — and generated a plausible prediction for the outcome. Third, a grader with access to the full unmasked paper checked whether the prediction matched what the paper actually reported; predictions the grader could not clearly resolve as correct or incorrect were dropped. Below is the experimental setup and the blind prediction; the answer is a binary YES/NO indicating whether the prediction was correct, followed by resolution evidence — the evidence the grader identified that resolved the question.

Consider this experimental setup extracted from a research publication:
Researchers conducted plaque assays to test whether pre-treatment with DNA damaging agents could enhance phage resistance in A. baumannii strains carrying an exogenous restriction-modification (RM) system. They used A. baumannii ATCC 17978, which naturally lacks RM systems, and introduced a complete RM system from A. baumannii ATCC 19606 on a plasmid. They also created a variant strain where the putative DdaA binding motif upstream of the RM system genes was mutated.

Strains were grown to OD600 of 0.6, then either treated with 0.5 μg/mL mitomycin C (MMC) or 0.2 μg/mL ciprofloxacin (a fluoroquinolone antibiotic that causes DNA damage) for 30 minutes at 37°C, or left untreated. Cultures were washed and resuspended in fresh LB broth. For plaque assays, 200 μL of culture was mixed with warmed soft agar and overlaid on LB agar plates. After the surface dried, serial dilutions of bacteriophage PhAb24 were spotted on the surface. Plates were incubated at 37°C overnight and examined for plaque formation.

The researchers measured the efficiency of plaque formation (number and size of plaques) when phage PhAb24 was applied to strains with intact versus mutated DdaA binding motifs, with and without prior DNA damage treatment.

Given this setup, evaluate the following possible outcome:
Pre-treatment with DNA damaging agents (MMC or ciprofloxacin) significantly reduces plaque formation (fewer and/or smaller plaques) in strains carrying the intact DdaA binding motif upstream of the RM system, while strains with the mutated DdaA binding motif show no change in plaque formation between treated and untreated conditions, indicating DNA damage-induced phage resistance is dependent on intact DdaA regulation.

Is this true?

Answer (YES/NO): YES